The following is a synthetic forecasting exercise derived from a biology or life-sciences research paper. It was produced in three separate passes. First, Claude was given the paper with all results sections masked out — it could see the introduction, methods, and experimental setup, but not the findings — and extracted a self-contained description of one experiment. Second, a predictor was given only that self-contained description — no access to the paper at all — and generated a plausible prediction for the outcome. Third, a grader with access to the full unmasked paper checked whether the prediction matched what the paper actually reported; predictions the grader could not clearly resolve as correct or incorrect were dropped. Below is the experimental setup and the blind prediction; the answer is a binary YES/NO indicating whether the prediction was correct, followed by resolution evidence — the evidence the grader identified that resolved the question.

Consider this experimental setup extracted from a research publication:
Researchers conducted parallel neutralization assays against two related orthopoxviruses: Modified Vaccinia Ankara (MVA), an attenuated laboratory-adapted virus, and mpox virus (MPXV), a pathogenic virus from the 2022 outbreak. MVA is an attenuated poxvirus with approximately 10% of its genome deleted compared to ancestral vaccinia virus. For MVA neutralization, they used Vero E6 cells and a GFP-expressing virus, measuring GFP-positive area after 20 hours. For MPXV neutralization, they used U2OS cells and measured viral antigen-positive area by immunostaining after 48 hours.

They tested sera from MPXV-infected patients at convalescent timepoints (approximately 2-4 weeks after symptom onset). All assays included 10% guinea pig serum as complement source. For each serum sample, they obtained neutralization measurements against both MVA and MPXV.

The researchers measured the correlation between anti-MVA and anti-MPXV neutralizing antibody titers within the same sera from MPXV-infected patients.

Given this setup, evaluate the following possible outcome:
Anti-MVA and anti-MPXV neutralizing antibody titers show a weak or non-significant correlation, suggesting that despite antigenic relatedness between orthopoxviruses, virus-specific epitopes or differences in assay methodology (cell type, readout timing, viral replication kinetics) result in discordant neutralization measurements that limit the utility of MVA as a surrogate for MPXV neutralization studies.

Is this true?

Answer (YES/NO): NO